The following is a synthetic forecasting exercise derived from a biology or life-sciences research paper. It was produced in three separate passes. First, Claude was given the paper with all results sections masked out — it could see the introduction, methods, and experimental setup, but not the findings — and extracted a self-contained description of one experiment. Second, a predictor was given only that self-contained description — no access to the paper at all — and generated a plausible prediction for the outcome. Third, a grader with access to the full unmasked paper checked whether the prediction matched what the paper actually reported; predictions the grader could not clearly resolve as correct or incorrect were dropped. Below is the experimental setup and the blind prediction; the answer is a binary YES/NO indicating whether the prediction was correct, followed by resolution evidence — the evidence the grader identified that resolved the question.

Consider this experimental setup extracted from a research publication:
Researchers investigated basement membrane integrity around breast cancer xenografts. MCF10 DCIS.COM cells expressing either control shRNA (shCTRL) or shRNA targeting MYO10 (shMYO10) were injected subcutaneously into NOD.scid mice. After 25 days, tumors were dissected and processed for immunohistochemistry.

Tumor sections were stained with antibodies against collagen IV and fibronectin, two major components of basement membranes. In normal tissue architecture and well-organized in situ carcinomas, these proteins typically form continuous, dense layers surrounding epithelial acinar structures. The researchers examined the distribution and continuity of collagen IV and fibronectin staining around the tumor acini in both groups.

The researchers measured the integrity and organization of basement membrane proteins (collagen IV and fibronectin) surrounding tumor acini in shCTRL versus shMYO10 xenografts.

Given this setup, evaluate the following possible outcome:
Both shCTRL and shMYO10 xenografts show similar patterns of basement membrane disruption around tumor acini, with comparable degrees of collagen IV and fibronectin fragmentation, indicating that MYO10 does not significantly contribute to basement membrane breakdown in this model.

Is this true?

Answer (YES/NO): NO